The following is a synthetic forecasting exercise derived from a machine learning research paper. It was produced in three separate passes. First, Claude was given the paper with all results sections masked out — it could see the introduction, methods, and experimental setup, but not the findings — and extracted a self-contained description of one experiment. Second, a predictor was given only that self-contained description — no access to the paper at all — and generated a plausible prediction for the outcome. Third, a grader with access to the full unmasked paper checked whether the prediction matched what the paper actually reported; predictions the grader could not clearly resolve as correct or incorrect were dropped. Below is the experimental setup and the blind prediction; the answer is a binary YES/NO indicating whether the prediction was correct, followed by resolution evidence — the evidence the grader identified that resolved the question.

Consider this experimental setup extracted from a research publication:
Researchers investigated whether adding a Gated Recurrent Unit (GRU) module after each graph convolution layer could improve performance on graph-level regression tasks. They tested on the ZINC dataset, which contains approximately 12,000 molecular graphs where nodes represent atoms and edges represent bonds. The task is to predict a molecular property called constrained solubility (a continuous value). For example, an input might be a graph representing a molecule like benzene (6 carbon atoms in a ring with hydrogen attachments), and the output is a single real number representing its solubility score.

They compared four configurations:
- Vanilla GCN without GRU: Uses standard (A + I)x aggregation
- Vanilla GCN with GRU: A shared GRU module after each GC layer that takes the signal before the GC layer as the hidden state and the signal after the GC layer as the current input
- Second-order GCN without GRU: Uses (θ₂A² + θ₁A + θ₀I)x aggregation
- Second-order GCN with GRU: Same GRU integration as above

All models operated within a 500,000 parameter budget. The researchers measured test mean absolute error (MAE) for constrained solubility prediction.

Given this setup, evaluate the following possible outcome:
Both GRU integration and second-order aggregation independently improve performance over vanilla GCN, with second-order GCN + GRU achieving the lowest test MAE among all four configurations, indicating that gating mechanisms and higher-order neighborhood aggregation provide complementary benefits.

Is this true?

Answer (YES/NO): YES